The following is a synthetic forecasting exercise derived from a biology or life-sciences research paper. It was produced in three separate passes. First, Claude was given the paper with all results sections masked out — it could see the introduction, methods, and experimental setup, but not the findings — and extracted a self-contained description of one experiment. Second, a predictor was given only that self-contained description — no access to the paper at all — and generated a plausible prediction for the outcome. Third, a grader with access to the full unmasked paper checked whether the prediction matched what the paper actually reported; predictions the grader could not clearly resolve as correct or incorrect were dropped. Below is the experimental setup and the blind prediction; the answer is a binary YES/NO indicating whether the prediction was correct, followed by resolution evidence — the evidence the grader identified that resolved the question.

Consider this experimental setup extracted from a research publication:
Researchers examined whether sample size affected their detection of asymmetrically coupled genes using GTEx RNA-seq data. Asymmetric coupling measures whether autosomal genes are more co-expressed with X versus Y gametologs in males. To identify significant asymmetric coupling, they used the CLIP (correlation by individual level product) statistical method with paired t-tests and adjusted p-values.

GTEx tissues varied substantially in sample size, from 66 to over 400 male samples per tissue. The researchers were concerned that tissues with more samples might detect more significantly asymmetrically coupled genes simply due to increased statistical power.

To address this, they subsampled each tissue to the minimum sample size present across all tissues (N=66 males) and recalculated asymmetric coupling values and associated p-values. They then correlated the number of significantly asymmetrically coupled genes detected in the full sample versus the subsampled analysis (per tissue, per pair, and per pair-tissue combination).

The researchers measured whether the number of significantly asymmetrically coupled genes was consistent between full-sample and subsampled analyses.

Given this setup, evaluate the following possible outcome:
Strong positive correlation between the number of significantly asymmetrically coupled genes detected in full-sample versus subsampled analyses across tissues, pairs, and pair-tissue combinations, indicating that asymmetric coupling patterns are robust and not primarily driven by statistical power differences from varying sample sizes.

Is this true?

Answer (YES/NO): NO